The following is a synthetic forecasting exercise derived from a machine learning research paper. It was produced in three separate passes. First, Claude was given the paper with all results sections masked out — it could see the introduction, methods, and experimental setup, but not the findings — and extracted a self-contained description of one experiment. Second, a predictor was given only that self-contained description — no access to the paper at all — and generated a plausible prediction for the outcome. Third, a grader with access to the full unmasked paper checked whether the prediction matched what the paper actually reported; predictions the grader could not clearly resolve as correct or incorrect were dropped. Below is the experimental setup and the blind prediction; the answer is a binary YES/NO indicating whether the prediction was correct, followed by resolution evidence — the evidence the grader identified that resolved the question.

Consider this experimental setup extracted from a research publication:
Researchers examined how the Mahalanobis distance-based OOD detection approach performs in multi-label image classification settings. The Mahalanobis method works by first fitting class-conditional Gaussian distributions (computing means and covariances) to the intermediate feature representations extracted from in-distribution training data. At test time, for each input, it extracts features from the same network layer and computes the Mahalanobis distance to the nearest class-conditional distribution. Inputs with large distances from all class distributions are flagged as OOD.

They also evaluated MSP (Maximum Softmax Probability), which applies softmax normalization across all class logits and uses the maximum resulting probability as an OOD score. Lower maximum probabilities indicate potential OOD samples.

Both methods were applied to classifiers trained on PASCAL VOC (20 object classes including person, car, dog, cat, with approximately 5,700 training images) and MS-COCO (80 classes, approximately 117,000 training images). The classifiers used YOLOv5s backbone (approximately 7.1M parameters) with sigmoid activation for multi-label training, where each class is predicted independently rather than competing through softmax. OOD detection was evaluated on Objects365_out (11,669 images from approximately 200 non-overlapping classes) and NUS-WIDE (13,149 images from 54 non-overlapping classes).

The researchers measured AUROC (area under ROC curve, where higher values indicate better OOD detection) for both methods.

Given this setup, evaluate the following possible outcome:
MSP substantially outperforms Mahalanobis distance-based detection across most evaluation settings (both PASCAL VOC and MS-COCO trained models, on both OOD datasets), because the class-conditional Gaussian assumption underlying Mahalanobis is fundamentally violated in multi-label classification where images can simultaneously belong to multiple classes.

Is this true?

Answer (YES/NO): YES